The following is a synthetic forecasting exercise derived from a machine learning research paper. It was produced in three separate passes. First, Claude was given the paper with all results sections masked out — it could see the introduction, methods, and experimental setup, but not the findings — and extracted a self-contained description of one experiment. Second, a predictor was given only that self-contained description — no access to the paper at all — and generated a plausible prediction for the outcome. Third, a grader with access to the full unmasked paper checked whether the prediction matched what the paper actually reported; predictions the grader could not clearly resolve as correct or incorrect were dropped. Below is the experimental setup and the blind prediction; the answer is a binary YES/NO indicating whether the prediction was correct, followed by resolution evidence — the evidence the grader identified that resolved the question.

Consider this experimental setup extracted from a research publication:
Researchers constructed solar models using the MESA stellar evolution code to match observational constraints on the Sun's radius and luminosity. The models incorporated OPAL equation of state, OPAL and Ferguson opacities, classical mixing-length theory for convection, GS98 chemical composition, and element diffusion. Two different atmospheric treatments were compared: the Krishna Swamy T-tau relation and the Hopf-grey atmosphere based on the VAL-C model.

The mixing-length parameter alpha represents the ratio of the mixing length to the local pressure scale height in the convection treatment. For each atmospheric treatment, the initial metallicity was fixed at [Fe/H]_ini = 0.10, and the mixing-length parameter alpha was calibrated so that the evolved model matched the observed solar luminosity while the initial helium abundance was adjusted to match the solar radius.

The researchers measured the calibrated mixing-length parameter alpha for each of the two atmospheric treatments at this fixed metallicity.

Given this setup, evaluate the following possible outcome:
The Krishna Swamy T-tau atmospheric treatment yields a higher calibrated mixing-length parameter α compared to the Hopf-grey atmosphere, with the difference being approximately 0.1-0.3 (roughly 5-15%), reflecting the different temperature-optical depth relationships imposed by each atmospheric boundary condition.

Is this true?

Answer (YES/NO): NO